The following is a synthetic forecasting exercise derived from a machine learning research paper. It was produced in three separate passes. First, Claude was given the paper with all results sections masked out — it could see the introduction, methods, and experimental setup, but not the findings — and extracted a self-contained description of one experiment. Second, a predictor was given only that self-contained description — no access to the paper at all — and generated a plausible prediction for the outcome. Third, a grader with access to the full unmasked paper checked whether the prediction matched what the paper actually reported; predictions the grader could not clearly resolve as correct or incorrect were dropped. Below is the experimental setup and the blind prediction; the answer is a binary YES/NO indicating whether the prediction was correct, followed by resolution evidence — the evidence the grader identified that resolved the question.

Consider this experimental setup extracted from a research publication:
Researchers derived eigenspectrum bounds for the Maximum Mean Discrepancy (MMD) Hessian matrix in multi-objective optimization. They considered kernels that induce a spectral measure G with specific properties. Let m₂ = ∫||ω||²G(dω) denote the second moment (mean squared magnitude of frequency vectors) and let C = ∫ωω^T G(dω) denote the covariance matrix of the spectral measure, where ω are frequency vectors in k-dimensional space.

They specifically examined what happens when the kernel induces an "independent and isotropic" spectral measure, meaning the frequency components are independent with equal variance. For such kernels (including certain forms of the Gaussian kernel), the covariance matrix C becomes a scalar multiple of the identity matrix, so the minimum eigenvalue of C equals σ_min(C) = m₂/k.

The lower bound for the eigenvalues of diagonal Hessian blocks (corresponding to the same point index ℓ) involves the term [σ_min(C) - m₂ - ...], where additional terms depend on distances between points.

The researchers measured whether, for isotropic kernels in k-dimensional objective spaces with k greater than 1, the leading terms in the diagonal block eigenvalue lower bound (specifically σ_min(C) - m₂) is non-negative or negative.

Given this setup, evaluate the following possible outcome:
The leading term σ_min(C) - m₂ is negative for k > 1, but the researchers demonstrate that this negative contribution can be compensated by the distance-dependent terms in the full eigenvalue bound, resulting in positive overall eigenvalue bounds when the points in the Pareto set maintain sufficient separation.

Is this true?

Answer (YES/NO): NO